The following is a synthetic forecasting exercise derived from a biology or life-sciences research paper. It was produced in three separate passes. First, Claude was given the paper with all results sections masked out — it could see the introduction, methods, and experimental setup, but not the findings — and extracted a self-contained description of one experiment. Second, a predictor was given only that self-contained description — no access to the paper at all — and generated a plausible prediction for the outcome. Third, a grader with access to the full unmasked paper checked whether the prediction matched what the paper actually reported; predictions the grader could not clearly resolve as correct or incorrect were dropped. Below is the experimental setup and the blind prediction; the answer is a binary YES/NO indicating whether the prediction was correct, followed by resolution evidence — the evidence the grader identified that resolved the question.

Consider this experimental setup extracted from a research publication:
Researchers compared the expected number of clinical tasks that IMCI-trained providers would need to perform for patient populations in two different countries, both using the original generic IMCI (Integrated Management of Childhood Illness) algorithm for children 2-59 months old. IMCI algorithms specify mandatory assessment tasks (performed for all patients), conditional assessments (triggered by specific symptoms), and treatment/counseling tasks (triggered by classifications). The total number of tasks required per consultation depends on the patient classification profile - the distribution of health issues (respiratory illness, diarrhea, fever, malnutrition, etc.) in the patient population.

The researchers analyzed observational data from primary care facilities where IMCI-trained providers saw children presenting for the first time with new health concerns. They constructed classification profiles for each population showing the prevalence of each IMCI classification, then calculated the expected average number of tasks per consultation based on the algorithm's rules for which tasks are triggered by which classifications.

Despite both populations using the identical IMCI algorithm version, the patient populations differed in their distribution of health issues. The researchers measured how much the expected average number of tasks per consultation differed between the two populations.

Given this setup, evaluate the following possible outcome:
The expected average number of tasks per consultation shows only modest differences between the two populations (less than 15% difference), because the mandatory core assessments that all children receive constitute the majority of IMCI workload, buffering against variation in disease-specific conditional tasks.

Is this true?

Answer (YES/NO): NO